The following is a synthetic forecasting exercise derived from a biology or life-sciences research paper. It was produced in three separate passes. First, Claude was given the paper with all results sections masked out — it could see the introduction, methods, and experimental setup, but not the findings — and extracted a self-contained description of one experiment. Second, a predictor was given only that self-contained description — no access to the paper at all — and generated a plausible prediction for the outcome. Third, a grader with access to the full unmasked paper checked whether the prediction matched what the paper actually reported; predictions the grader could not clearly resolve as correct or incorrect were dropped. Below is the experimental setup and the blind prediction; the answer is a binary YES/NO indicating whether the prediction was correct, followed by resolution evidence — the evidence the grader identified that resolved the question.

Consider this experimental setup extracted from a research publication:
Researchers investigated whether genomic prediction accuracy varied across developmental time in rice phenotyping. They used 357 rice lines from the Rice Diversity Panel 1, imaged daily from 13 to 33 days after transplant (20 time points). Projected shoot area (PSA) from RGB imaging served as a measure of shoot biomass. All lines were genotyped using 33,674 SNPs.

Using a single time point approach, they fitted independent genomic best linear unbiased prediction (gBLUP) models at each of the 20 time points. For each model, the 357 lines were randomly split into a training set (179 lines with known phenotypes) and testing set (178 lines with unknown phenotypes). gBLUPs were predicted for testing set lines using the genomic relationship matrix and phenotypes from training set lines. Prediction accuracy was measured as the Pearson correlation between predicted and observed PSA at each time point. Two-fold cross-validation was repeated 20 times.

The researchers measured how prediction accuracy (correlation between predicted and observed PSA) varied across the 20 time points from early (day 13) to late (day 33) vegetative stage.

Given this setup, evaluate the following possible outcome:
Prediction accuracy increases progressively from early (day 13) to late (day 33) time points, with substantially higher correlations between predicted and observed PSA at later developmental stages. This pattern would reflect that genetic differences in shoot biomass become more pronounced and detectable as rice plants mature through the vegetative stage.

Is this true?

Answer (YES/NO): YES